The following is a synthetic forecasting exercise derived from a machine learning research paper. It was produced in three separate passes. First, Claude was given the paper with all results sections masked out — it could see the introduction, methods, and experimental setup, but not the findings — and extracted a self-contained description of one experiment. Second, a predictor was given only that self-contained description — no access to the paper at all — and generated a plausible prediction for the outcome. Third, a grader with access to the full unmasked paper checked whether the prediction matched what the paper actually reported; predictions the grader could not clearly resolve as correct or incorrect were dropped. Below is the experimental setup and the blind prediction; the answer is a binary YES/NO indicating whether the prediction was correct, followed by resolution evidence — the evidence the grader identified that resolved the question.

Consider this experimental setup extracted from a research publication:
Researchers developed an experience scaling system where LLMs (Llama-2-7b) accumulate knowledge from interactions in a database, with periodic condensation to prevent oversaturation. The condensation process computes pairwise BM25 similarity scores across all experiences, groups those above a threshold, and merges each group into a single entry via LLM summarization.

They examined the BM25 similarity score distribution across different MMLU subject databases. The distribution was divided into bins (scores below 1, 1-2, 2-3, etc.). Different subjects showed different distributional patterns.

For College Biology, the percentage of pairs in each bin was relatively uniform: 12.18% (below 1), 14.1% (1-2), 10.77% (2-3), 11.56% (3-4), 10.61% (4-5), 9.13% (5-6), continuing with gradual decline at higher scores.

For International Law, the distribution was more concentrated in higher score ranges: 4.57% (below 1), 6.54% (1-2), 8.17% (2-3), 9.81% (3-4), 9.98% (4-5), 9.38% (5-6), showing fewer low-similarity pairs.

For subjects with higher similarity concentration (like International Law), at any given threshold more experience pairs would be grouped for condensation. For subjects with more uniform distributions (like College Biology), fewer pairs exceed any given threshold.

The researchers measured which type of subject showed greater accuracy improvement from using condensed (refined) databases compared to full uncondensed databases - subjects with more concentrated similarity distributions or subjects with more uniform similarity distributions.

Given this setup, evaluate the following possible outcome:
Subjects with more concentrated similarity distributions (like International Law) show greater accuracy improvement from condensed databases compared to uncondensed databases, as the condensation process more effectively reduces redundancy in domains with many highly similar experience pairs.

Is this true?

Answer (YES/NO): YES